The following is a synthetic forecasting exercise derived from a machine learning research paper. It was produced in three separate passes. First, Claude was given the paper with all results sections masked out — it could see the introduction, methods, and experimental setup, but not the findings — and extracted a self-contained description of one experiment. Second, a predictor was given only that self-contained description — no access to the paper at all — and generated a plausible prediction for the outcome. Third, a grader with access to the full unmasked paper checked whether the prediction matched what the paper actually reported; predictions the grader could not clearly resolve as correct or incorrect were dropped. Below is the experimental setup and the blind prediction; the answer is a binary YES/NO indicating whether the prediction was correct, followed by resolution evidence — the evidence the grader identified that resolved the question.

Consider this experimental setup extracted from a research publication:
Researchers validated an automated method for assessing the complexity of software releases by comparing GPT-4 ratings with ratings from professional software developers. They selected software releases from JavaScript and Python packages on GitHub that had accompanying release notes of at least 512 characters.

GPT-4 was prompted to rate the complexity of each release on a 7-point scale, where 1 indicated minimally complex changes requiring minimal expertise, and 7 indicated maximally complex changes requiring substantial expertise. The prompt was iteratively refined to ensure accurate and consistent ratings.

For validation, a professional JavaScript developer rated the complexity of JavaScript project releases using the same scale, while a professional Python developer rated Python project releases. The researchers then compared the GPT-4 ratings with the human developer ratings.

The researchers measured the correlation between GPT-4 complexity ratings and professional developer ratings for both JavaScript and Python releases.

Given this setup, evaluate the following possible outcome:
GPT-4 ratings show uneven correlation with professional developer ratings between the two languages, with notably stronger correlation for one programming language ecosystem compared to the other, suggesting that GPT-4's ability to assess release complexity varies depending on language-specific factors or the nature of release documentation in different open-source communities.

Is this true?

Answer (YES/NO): NO